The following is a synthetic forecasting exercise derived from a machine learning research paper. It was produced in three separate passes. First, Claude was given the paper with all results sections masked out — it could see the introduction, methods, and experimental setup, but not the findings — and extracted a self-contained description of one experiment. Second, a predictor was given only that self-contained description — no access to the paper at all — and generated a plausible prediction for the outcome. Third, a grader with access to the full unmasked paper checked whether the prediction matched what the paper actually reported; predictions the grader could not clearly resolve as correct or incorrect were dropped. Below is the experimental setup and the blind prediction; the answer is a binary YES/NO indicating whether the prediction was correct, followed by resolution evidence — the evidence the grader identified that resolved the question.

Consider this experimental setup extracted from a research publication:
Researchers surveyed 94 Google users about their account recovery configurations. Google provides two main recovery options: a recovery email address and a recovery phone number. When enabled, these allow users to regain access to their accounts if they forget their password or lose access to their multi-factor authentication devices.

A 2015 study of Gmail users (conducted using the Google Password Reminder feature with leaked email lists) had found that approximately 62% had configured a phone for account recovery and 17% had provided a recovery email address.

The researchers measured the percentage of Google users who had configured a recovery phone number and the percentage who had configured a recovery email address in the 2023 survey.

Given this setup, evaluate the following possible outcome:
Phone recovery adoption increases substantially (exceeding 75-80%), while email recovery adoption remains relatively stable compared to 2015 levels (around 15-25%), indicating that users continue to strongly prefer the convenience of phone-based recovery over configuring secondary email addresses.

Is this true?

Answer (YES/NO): NO